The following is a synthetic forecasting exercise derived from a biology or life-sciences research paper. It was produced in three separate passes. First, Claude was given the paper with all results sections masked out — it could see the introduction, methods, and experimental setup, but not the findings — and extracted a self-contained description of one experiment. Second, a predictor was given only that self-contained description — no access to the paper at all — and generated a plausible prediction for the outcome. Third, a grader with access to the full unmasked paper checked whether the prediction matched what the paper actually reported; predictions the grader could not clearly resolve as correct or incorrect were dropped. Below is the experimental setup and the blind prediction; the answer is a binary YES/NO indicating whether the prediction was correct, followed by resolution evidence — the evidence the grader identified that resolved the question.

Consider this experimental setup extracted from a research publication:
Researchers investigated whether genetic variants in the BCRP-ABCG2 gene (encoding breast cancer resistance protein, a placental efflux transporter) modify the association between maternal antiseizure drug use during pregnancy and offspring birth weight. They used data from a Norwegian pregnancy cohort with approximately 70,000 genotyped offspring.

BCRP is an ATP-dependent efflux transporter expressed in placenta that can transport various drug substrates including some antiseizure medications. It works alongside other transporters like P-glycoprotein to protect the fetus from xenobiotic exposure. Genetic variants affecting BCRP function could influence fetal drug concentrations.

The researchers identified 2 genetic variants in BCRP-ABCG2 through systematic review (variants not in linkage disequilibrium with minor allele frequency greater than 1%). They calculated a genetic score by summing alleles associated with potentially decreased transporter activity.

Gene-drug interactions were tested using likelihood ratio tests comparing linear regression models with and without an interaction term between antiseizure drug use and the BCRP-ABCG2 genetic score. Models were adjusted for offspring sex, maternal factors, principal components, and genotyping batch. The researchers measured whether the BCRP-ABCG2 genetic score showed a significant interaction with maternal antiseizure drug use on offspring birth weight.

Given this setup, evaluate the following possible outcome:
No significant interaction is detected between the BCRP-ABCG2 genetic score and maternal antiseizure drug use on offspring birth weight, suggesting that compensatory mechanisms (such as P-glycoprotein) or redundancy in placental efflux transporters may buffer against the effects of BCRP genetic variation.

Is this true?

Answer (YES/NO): YES